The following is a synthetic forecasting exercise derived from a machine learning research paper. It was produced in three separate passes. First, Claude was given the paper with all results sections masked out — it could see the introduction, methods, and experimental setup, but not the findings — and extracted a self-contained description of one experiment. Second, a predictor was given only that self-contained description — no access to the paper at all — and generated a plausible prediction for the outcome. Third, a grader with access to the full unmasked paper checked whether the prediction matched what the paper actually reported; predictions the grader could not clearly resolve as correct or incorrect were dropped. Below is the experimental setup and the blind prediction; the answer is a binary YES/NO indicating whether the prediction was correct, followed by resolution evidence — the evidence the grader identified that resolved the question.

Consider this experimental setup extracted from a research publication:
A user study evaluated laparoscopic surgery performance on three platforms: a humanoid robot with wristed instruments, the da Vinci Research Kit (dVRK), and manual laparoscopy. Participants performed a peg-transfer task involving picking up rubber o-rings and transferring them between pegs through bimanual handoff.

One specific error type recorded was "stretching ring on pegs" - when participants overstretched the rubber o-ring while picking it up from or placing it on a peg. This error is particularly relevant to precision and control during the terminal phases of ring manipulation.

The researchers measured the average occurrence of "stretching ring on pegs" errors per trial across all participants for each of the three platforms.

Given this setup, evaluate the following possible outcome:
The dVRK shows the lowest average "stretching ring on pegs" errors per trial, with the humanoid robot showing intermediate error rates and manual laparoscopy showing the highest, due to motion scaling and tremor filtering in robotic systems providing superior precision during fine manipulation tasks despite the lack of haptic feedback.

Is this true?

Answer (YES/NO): YES